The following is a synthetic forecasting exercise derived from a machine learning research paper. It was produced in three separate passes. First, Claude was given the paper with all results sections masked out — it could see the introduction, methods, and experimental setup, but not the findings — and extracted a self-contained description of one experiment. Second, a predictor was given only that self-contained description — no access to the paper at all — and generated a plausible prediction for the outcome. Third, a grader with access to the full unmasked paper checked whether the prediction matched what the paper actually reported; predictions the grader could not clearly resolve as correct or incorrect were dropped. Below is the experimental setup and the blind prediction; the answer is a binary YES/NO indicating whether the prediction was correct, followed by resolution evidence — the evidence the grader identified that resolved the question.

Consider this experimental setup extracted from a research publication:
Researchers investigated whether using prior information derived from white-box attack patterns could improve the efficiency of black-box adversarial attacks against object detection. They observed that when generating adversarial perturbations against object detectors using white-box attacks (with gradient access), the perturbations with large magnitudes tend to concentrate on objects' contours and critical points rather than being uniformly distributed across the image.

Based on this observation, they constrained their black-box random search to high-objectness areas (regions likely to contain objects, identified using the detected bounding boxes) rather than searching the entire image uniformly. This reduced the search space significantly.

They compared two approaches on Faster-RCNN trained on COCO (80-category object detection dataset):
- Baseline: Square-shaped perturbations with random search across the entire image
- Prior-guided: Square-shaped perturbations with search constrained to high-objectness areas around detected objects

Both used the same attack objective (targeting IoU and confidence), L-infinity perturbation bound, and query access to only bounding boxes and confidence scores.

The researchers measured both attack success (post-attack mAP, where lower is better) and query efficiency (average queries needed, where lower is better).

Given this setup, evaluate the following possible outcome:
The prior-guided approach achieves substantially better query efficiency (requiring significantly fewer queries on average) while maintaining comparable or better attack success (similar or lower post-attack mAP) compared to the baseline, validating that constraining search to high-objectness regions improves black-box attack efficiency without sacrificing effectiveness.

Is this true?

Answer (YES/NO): NO